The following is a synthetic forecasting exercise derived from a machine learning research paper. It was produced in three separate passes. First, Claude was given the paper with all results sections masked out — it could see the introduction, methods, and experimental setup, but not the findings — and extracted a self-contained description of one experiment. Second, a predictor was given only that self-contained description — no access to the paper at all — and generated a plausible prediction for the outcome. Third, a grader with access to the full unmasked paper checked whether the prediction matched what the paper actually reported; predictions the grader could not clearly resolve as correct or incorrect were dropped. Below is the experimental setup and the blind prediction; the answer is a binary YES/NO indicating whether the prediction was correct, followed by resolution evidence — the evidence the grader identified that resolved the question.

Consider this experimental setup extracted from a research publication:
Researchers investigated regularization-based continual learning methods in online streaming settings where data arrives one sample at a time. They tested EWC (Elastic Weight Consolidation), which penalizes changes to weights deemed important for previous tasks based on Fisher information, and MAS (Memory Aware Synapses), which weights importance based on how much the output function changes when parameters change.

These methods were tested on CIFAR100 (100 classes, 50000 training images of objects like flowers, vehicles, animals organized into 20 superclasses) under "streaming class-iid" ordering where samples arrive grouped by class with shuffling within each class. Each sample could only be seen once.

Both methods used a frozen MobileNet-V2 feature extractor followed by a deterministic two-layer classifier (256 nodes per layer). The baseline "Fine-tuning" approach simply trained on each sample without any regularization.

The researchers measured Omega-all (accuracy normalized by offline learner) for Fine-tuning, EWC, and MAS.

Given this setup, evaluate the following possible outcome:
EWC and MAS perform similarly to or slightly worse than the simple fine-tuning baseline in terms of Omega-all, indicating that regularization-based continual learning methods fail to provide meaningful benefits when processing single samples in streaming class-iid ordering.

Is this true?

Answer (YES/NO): YES